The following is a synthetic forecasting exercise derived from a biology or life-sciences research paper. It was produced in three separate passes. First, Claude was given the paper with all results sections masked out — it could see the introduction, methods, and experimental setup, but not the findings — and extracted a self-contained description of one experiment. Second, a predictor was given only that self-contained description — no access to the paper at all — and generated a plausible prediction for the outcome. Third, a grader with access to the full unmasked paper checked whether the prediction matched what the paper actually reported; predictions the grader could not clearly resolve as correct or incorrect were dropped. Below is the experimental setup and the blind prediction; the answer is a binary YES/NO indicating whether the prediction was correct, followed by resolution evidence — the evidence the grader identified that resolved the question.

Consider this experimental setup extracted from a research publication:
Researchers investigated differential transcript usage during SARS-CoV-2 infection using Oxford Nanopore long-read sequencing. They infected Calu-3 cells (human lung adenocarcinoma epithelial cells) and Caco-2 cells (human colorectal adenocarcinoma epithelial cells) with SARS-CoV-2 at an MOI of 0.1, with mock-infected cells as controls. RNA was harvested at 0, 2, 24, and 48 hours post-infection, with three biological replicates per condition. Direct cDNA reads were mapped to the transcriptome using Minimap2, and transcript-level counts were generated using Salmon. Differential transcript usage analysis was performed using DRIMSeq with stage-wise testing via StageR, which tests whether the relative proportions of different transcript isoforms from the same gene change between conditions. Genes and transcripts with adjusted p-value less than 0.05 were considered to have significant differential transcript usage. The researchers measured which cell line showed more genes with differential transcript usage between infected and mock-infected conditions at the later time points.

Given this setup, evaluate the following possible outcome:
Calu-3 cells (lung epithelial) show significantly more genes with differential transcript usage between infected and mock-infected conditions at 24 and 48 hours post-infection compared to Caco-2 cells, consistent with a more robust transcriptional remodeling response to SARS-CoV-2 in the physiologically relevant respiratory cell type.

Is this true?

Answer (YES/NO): NO